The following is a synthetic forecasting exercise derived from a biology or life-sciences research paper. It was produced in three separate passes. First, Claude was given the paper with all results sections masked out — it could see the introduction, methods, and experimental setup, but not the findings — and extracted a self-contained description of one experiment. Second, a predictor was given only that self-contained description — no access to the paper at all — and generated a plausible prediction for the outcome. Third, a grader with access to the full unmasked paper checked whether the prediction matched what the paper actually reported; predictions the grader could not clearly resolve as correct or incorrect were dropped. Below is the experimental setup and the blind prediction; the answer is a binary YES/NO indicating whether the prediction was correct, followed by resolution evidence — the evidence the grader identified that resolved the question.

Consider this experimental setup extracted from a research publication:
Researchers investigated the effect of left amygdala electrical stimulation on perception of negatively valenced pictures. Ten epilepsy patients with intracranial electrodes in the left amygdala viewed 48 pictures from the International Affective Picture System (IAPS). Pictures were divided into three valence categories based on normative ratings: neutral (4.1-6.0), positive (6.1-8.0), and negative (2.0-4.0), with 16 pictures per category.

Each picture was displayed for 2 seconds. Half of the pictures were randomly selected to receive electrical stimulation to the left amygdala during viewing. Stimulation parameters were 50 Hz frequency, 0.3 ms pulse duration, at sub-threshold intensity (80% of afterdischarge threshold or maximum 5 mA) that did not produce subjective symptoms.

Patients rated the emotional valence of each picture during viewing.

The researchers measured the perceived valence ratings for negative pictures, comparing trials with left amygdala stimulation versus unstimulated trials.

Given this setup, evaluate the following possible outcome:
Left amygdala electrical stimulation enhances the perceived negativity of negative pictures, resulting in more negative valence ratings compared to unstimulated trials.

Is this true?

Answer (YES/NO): NO